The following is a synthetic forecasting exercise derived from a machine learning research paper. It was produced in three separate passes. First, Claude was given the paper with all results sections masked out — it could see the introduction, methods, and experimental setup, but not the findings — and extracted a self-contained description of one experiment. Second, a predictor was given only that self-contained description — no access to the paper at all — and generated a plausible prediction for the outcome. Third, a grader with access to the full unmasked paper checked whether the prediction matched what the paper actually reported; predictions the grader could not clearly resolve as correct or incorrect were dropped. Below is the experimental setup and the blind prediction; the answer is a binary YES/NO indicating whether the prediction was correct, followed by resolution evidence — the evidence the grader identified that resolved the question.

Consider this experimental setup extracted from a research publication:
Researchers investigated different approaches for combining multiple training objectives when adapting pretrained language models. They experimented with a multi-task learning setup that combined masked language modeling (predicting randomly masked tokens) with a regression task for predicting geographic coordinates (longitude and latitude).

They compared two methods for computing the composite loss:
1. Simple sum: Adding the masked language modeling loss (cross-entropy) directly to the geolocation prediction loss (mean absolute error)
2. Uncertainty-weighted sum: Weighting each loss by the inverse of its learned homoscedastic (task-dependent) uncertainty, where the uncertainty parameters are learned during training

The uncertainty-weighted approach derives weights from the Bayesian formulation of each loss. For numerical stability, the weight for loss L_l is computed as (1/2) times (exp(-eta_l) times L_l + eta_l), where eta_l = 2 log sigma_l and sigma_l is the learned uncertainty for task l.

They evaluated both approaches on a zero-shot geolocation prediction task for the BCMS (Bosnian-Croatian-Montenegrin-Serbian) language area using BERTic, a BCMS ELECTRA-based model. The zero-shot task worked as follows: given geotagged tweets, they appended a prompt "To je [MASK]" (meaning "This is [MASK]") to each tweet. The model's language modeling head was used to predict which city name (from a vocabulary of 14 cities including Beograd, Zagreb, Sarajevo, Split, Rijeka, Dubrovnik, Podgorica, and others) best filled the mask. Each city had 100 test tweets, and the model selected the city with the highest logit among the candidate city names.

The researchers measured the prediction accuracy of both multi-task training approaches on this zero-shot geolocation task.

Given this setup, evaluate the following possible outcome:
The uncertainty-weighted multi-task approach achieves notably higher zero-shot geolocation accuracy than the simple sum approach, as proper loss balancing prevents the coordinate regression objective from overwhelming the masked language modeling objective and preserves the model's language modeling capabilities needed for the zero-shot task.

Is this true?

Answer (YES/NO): NO